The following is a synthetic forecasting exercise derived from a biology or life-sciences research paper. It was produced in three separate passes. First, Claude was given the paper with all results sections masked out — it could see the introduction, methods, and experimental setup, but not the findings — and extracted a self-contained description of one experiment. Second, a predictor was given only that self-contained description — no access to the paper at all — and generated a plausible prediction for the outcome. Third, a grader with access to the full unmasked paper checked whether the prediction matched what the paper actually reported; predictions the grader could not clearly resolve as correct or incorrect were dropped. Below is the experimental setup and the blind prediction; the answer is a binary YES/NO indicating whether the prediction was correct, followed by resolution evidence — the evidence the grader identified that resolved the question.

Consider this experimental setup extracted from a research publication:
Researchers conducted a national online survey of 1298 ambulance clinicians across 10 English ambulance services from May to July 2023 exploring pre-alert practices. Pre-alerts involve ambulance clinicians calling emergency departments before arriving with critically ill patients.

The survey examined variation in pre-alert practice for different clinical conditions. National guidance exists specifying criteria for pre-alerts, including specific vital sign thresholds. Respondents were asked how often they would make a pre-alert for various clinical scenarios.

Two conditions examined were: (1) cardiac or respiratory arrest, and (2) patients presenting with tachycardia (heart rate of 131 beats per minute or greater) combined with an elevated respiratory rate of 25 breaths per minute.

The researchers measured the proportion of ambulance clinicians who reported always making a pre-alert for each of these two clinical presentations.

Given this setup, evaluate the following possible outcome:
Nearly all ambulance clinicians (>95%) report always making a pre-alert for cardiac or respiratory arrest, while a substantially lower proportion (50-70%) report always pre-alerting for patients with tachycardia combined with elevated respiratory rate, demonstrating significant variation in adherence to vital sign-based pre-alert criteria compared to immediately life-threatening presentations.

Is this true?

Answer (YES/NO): NO